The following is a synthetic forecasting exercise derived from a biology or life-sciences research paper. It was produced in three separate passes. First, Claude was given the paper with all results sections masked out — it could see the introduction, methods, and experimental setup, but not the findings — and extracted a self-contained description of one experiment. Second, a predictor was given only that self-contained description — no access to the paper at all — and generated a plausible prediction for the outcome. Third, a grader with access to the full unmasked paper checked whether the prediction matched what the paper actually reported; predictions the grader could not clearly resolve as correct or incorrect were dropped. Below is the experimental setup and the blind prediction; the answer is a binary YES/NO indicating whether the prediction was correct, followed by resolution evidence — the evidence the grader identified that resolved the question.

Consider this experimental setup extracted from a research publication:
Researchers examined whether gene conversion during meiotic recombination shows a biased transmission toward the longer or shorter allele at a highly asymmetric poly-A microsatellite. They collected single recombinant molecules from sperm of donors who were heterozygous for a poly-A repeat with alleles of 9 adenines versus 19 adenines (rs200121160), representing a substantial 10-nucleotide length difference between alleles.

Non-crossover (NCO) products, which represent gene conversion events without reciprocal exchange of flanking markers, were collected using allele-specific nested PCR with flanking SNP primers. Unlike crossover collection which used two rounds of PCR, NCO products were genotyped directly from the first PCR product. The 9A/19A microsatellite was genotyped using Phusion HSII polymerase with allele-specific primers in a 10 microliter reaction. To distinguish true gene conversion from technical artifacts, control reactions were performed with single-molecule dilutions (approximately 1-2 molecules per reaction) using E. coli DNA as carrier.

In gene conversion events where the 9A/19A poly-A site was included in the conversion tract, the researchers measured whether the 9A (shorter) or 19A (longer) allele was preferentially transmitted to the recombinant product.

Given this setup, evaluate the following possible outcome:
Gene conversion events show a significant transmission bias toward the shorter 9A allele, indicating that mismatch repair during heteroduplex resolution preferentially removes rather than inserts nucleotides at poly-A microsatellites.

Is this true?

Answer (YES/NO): YES